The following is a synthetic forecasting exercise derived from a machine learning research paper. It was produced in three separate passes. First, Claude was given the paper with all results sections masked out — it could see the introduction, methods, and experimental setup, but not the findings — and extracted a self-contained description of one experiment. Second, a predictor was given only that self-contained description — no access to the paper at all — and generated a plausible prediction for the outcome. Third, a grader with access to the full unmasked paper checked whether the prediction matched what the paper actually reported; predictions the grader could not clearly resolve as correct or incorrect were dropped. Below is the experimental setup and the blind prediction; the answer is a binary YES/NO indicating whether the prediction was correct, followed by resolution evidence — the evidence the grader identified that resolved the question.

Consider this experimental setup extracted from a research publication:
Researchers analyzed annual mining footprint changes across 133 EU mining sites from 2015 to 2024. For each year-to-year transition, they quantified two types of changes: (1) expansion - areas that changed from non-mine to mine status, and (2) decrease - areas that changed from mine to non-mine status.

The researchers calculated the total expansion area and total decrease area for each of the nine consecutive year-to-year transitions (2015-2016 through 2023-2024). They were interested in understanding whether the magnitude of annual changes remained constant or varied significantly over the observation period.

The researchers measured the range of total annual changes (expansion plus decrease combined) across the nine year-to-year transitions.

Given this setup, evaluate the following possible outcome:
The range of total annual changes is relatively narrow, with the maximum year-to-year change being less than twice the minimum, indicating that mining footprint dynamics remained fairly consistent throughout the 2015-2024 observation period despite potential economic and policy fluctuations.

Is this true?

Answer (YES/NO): YES